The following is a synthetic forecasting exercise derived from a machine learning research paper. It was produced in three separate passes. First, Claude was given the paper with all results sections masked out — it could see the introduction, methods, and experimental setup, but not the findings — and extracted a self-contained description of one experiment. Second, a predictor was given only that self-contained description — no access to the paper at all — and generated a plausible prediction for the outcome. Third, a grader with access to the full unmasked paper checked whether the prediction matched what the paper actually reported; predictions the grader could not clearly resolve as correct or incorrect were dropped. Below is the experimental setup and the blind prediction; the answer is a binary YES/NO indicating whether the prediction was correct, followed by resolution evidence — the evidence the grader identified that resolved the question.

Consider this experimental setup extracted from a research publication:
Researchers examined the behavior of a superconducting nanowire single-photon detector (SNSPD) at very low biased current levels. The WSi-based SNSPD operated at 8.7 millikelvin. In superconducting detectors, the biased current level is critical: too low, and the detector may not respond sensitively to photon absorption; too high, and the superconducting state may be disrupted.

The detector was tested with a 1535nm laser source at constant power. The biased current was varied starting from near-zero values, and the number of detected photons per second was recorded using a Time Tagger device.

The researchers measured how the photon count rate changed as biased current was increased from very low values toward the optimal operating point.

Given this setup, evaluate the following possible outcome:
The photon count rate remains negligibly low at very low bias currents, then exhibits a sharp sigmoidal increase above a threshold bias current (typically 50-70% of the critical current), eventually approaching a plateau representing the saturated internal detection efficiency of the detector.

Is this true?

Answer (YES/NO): NO